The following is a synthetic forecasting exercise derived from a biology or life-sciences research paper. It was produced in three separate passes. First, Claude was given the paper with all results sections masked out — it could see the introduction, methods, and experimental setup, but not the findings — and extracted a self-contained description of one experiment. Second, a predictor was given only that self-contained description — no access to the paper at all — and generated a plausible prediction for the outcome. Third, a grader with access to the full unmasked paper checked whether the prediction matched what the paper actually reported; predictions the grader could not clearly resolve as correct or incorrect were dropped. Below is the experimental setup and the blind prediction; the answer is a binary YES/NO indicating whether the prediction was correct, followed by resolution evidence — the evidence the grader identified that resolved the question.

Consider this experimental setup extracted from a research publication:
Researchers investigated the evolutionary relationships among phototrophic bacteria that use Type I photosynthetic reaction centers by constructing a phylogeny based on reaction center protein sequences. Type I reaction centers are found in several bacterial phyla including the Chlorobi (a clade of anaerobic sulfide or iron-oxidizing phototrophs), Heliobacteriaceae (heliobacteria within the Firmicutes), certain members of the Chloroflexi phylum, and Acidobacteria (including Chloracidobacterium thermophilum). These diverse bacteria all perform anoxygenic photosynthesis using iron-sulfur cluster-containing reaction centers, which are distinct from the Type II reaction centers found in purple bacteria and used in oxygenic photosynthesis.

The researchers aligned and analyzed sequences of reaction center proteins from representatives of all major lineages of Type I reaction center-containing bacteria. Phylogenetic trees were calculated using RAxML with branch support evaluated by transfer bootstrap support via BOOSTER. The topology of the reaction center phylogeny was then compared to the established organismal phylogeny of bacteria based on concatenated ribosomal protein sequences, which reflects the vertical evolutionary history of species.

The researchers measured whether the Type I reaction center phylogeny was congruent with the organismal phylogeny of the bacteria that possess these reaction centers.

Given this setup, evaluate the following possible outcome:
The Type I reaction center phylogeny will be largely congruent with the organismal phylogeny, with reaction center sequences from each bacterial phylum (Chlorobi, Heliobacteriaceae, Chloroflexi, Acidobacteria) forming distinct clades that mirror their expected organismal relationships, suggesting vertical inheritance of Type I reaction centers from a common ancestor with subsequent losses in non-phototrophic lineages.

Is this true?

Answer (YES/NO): NO